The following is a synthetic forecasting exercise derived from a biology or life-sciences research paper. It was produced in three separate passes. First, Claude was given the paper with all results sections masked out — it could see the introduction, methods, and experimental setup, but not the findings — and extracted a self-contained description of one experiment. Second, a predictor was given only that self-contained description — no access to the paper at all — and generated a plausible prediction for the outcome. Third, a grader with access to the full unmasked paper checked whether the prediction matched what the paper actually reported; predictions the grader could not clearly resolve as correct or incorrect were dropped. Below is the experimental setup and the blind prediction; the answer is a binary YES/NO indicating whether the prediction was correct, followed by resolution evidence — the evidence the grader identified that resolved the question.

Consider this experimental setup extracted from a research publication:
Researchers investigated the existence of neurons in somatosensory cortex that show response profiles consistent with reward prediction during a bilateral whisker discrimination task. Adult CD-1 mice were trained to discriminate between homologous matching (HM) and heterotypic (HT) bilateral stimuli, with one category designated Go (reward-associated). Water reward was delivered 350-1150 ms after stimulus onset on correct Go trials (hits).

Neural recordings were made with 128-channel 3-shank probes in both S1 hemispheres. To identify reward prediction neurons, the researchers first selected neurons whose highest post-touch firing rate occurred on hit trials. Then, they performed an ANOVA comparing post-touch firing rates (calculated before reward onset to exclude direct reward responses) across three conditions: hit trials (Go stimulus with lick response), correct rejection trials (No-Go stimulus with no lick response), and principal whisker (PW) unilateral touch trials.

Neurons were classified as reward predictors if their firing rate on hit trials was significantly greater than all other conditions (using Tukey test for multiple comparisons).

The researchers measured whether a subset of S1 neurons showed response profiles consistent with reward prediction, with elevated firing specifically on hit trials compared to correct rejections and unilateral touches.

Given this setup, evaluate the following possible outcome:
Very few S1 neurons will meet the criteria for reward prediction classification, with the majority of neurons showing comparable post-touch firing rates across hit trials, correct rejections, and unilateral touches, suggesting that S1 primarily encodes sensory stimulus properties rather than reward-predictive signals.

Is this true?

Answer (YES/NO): NO